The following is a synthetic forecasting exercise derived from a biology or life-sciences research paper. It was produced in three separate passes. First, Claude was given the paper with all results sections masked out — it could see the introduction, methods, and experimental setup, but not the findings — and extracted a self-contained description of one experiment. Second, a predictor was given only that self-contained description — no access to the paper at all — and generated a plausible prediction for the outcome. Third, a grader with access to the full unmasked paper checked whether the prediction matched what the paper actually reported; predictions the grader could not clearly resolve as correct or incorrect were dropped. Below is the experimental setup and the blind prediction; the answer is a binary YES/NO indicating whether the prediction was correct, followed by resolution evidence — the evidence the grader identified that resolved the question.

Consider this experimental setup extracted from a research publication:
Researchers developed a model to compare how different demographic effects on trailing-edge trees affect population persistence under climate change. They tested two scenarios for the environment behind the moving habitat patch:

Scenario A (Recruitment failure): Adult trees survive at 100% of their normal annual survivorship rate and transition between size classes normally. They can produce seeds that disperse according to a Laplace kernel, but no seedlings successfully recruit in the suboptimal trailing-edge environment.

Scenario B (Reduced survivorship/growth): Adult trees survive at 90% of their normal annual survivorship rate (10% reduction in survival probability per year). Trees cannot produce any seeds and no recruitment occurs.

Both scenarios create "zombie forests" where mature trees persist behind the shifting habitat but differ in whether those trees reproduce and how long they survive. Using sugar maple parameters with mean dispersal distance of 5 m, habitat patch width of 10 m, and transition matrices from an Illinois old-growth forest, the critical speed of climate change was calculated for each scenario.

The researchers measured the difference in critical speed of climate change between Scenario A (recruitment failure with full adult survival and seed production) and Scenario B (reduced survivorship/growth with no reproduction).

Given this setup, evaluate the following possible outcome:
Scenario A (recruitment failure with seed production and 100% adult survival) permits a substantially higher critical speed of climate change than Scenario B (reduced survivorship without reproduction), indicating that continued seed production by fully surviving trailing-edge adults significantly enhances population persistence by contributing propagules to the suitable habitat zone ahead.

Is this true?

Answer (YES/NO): YES